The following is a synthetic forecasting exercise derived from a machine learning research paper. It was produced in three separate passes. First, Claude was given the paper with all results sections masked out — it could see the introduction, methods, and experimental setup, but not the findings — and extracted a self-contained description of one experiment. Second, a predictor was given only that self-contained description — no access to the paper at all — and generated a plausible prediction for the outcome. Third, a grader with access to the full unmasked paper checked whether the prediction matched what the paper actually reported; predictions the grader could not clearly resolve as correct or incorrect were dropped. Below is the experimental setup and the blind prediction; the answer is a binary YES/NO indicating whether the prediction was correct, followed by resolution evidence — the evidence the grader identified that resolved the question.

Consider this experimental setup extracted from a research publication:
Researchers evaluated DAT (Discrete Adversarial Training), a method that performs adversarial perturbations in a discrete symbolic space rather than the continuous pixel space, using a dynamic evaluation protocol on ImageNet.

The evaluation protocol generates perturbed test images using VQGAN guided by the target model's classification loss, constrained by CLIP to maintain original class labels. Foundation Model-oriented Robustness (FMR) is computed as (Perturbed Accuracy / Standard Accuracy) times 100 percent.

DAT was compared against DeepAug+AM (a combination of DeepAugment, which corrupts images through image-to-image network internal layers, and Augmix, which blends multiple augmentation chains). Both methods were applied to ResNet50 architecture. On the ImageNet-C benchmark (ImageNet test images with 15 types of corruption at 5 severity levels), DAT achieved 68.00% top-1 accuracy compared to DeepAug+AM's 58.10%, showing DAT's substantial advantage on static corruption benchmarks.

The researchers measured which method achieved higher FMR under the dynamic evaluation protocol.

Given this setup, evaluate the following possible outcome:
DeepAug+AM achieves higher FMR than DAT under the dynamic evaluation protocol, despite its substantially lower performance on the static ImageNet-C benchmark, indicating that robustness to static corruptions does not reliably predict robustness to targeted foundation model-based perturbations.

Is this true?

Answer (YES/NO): NO